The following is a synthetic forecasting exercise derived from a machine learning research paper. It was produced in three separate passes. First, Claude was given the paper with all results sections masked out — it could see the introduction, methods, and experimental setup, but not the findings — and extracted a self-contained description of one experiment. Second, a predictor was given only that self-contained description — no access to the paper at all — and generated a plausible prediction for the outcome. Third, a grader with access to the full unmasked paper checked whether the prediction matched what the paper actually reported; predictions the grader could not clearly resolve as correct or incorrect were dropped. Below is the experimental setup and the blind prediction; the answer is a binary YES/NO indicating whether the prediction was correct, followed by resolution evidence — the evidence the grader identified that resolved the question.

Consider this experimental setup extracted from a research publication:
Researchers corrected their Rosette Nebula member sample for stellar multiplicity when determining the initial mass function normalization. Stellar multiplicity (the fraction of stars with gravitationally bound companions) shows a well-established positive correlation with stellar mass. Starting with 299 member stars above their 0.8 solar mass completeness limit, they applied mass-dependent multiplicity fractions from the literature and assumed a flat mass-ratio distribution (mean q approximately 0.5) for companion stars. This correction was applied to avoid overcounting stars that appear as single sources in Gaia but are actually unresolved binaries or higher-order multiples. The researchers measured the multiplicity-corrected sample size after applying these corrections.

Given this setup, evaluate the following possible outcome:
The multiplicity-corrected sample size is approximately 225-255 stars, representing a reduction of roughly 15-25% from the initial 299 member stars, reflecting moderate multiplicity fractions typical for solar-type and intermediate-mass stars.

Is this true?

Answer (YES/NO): NO